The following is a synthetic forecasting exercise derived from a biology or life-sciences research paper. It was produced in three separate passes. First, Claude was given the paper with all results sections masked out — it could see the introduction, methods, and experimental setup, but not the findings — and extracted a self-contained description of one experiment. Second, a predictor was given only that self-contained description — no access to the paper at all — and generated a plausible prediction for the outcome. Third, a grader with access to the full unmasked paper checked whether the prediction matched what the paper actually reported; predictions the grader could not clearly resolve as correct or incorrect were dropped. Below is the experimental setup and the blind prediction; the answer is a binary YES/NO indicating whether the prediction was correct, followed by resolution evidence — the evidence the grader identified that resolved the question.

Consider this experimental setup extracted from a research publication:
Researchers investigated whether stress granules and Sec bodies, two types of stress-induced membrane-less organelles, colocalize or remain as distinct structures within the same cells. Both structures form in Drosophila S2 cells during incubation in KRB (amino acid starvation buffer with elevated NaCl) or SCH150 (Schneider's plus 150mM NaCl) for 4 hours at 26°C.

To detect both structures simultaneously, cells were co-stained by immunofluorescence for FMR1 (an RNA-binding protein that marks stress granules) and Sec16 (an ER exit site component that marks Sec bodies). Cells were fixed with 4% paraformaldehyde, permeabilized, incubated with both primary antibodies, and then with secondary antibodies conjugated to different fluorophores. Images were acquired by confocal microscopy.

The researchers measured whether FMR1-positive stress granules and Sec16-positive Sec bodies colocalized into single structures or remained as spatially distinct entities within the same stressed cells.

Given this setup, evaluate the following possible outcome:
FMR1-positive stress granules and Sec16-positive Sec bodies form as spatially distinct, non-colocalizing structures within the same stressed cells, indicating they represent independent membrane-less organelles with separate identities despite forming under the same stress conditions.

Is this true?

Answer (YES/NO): YES